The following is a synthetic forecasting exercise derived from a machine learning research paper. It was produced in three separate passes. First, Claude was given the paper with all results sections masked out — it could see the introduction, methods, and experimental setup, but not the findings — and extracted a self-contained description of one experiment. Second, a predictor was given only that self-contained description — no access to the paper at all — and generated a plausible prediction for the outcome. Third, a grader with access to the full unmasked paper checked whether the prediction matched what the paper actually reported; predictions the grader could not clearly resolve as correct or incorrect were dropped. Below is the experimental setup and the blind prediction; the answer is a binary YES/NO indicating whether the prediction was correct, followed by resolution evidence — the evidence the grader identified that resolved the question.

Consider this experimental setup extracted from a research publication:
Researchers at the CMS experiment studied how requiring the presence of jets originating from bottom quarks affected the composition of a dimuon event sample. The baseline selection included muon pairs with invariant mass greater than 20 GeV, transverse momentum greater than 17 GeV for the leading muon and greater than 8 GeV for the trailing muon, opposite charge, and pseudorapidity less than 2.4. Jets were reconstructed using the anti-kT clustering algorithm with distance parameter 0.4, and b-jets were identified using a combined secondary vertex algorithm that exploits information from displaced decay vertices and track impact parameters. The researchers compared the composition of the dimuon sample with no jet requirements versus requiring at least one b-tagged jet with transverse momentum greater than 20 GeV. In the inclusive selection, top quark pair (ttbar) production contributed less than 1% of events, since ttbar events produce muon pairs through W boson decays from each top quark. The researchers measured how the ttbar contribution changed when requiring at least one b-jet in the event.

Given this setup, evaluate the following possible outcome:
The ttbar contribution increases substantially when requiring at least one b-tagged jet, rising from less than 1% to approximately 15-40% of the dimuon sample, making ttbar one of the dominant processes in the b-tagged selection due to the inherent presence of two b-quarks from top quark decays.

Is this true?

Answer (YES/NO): YES